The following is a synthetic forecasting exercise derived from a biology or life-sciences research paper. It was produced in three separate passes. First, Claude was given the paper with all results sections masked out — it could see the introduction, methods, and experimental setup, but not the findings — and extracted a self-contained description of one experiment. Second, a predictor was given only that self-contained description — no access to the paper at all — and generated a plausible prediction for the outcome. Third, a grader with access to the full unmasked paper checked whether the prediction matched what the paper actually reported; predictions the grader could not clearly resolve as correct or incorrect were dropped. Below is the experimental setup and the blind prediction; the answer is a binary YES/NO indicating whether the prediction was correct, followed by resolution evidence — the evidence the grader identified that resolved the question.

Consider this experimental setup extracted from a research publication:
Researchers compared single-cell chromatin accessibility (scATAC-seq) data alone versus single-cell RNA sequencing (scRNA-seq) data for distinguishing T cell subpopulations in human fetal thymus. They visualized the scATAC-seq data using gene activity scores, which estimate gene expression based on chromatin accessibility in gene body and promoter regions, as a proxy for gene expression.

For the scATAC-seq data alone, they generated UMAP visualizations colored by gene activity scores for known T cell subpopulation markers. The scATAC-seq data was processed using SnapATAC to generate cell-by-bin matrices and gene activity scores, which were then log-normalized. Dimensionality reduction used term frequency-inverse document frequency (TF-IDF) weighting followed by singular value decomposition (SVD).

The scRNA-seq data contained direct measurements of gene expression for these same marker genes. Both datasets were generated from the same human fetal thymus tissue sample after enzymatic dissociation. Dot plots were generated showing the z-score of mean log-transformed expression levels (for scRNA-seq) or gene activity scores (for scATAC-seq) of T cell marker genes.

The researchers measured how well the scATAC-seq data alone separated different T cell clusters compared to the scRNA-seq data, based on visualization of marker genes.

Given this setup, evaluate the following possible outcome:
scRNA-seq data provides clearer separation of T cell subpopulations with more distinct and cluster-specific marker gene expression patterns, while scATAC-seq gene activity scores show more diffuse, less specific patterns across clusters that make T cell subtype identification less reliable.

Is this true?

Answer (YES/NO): YES